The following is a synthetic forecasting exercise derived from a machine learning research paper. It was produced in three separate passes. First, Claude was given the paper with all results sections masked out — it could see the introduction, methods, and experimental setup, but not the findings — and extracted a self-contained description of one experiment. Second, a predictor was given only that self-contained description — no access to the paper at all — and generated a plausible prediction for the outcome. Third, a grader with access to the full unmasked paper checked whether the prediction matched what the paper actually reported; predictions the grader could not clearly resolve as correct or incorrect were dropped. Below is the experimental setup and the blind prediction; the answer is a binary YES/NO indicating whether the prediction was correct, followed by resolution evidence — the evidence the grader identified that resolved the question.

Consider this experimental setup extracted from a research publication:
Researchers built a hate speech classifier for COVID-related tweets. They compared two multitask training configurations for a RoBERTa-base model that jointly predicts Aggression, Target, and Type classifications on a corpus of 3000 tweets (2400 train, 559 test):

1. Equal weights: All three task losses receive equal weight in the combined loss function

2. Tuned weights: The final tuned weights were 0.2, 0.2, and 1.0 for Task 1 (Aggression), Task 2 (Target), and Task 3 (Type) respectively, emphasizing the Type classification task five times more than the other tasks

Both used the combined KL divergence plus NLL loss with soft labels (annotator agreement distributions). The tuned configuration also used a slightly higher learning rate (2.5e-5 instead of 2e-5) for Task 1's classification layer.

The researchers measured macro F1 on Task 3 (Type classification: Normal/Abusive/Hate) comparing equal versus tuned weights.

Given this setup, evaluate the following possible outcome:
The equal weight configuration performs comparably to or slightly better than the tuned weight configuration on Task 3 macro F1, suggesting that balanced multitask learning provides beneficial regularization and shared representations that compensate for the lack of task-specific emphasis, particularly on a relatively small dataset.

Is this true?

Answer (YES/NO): NO